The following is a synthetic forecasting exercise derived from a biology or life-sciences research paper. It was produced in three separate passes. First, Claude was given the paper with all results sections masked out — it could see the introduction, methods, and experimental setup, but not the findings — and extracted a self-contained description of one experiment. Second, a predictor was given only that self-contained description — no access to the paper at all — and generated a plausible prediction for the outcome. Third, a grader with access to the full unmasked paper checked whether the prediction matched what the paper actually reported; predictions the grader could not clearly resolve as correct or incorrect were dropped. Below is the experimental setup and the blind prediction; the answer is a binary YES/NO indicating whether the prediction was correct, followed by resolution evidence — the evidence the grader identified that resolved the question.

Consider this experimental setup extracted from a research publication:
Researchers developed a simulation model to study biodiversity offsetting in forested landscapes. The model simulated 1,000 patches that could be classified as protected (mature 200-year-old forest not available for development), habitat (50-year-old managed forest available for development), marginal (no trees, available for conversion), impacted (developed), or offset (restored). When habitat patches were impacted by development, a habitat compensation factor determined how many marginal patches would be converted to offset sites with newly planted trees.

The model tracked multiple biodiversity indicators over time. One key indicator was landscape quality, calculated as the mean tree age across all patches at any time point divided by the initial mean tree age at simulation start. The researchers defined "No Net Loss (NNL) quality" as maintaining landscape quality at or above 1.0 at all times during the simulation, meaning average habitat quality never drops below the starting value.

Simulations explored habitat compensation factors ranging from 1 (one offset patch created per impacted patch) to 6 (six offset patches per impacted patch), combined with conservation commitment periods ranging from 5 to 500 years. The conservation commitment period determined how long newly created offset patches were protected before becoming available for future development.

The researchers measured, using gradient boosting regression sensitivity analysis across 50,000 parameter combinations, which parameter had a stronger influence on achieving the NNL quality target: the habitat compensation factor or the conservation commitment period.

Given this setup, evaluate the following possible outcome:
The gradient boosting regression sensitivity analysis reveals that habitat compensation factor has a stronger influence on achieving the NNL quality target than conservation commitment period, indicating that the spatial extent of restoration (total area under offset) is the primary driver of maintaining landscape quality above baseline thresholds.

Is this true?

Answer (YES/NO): YES